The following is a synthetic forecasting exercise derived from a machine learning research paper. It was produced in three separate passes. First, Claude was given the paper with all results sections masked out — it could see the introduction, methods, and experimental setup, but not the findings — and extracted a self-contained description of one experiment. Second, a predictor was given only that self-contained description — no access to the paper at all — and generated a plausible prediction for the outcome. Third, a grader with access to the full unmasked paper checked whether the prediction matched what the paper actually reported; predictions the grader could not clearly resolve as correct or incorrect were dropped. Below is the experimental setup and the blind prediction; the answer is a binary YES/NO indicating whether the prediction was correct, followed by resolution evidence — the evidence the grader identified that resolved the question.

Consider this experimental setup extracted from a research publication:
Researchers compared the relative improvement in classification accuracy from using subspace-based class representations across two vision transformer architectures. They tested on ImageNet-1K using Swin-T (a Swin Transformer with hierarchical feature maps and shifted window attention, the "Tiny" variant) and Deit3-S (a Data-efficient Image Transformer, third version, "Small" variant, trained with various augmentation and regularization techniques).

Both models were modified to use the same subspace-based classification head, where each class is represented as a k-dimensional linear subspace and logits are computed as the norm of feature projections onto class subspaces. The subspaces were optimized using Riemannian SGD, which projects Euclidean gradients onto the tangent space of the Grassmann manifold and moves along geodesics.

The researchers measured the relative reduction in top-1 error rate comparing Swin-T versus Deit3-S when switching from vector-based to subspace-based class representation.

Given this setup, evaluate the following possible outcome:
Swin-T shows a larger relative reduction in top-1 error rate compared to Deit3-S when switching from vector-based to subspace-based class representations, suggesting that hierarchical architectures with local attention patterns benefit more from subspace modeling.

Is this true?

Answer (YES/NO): NO